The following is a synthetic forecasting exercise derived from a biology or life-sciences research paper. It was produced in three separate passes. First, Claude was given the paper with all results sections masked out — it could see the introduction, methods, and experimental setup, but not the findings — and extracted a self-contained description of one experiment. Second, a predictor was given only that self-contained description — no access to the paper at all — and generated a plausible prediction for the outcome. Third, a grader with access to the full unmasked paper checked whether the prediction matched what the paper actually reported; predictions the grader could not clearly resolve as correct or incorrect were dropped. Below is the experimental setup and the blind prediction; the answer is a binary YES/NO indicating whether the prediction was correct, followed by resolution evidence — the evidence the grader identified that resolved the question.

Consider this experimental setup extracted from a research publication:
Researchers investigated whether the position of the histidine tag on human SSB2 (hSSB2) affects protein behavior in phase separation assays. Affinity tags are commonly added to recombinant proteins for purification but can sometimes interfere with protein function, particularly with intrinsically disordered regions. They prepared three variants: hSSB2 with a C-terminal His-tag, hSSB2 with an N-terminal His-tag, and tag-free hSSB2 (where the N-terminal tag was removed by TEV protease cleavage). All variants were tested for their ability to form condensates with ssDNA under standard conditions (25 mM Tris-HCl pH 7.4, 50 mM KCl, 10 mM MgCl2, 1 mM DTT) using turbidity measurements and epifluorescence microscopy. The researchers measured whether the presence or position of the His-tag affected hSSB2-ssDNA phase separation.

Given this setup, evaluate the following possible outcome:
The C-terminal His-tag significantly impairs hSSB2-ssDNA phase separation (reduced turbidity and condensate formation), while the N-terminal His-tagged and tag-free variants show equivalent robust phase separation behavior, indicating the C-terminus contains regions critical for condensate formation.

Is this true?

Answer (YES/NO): NO